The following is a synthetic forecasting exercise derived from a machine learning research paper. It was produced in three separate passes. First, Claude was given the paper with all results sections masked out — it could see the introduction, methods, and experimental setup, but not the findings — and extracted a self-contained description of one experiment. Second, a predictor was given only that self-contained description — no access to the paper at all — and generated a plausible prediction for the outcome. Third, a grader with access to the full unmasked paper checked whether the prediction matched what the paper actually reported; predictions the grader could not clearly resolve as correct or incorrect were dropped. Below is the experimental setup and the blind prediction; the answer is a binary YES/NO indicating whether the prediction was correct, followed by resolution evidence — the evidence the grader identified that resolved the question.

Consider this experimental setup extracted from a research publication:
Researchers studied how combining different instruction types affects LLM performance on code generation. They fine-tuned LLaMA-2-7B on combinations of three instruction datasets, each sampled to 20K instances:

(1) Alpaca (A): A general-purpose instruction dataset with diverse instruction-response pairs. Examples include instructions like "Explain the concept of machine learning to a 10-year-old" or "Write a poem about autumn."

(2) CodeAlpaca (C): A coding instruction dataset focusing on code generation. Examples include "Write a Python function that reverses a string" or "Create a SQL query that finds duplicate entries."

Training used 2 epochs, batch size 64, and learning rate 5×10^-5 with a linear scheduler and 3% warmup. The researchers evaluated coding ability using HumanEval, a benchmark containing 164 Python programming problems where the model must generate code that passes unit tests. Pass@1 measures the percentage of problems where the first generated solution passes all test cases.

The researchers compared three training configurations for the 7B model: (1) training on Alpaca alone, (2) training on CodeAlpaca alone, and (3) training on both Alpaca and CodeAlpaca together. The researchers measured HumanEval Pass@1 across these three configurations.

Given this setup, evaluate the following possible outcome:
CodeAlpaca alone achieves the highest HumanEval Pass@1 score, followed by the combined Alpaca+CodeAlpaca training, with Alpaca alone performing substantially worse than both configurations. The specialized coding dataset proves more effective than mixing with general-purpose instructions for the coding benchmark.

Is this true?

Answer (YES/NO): NO